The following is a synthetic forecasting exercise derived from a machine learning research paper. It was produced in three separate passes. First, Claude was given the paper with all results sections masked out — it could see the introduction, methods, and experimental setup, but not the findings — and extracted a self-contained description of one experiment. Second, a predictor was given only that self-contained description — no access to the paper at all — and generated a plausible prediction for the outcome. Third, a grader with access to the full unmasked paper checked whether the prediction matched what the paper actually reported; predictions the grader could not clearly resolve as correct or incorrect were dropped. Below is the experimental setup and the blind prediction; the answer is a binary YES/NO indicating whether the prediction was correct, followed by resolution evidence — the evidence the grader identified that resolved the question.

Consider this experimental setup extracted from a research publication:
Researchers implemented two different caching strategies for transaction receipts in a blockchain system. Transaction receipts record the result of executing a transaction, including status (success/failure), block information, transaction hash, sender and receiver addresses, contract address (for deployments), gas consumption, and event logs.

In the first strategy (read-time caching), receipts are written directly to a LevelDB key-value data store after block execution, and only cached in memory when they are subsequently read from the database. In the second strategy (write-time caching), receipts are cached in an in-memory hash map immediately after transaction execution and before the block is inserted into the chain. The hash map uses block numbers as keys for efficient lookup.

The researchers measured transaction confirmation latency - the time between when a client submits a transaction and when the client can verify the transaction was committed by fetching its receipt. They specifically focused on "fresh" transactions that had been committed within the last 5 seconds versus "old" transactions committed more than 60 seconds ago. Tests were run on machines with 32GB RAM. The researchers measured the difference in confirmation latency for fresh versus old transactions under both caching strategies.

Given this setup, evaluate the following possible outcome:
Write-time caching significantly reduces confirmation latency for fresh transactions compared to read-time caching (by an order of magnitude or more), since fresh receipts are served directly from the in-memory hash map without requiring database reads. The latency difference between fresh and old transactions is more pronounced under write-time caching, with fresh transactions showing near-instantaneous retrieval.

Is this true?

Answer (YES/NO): NO